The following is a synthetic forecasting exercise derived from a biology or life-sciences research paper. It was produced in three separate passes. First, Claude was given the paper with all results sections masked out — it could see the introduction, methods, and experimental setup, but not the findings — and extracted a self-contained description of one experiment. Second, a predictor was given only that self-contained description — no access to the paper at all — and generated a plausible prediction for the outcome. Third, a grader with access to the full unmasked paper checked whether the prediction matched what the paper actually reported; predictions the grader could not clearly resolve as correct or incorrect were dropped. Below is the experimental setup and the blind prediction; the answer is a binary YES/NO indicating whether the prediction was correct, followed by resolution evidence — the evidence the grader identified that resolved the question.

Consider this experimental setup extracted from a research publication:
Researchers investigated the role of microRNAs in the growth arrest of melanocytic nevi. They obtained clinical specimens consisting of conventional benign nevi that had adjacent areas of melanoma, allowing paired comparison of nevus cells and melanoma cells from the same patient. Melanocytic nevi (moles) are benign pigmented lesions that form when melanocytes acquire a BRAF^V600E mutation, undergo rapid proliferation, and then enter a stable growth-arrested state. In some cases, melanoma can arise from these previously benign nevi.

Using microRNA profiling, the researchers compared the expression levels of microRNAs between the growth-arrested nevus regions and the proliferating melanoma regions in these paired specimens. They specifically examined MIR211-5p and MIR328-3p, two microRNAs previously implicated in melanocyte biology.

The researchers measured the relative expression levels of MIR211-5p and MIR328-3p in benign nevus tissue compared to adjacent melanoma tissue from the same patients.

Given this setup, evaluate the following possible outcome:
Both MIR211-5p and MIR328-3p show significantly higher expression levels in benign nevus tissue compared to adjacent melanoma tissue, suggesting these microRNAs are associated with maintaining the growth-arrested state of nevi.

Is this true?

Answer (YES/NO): YES